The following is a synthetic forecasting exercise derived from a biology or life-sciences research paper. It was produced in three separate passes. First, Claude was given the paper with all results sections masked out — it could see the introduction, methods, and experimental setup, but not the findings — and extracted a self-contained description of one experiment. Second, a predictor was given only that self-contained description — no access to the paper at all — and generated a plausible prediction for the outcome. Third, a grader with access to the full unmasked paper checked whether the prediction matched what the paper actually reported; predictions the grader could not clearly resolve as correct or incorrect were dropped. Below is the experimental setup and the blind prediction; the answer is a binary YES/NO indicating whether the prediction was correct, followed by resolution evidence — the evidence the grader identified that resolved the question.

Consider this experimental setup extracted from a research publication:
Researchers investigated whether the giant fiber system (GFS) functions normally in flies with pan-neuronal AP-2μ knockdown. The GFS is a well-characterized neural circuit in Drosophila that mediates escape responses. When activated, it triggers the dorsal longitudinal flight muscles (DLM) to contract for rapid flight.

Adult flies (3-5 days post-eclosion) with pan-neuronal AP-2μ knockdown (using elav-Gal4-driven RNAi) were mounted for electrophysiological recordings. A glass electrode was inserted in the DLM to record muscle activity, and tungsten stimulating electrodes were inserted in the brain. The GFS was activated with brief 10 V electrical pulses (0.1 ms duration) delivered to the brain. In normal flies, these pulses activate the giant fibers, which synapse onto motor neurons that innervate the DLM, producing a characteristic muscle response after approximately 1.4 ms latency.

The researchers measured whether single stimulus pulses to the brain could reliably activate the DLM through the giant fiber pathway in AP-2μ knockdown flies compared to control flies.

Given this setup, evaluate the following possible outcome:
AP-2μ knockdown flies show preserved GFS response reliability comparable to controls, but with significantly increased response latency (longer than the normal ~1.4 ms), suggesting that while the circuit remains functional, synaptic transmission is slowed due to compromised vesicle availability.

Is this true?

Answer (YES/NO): NO